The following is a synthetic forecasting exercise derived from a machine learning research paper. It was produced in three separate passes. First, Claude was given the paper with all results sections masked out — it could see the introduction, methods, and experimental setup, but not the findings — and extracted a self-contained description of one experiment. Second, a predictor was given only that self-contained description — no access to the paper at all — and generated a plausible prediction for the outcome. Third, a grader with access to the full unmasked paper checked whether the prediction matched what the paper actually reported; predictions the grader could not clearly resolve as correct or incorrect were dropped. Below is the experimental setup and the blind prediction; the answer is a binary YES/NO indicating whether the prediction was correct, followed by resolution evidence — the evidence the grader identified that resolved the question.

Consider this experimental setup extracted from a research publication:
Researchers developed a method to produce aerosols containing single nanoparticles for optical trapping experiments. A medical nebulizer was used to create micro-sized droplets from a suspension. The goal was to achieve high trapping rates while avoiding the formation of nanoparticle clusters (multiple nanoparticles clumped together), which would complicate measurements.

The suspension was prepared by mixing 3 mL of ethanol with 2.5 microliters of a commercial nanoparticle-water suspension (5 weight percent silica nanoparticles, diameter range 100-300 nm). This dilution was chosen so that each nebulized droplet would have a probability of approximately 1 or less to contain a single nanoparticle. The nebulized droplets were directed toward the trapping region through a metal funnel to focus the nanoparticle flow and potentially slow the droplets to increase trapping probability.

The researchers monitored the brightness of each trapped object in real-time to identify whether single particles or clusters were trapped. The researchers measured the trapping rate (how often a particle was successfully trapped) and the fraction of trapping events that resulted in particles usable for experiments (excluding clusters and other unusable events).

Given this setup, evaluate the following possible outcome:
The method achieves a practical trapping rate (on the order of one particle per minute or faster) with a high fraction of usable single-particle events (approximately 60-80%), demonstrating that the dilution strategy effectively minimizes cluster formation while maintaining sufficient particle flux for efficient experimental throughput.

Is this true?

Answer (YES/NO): NO